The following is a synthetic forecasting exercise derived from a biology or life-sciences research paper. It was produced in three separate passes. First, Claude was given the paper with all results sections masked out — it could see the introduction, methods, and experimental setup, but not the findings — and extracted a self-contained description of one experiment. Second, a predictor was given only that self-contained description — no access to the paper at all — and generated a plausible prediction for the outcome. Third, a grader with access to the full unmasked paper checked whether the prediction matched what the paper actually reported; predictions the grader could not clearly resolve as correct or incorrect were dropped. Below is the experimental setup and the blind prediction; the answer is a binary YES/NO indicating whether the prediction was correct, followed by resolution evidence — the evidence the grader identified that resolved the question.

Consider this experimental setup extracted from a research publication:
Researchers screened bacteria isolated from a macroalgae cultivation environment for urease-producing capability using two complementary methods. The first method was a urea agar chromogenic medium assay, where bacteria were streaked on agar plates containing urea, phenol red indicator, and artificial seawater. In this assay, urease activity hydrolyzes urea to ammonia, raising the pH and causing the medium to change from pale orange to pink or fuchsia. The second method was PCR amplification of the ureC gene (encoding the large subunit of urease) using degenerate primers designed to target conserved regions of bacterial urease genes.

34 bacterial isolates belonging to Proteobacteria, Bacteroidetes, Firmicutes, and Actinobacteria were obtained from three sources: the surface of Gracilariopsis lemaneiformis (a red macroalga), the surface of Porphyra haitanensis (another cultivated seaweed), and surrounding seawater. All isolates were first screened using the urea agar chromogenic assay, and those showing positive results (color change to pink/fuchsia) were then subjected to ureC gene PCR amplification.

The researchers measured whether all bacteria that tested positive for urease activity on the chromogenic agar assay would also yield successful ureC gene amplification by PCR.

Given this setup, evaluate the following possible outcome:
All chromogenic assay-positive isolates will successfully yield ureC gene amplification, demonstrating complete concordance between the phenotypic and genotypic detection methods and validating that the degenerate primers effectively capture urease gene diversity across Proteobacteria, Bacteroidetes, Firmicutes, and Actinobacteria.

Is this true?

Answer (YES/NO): NO